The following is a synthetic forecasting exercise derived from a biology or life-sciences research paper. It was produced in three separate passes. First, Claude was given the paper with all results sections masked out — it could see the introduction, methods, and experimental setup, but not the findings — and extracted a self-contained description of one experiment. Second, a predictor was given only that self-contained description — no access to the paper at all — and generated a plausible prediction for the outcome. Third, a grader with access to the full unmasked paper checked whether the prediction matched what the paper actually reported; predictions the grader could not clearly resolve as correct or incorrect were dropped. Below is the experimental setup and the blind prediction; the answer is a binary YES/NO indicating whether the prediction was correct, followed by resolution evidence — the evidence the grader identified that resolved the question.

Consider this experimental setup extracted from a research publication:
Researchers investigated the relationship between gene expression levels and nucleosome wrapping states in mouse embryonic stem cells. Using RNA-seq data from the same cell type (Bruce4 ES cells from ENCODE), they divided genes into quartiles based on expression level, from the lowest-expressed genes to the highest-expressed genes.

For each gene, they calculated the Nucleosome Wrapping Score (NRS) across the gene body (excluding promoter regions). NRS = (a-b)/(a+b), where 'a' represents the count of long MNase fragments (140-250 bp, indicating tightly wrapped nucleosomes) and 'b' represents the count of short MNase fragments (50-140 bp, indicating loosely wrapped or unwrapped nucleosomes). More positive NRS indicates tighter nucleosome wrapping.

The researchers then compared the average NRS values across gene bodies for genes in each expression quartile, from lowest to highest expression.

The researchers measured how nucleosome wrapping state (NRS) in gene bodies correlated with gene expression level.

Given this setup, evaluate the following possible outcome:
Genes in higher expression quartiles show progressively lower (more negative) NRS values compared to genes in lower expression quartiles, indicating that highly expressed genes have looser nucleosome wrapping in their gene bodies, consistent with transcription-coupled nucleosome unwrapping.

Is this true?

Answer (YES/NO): NO